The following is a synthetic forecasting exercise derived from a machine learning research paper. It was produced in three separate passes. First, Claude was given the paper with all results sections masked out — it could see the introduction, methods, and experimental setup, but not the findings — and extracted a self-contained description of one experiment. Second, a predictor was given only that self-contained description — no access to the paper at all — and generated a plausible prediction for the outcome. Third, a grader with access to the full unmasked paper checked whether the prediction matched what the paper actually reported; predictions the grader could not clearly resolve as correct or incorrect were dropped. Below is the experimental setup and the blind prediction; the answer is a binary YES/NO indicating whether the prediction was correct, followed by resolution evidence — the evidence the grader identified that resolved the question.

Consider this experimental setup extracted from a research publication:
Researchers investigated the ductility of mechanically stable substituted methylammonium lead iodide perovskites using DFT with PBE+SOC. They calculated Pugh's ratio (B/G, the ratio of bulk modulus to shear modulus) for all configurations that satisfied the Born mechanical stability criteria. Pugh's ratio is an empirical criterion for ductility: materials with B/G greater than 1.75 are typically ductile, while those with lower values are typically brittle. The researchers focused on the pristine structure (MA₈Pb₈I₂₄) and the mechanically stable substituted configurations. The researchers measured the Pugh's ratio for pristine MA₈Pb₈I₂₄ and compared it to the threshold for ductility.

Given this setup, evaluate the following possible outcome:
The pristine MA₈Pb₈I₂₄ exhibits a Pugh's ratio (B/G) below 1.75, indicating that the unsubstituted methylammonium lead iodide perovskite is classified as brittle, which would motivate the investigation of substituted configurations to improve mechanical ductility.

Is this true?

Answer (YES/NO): NO